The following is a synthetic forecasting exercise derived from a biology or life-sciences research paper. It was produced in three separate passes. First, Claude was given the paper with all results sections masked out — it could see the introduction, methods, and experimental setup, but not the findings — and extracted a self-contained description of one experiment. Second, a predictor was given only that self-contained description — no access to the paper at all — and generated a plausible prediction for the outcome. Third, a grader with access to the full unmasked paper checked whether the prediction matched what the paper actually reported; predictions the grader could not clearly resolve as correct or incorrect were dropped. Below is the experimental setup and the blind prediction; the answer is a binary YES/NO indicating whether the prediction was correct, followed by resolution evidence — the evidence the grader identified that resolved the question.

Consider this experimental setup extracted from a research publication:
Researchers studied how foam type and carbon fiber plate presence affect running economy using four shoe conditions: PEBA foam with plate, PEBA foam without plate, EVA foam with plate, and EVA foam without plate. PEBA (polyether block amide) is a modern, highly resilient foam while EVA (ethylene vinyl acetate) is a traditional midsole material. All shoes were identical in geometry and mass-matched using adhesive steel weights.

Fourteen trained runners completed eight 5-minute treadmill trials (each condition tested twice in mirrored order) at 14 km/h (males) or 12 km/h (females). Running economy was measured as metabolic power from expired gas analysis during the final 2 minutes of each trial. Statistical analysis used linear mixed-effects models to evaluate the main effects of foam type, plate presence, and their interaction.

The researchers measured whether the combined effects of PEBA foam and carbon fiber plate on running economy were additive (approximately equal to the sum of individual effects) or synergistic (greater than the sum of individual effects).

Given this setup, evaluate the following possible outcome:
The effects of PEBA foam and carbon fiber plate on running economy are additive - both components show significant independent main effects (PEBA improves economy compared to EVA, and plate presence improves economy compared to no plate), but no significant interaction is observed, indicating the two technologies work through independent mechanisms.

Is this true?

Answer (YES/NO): NO